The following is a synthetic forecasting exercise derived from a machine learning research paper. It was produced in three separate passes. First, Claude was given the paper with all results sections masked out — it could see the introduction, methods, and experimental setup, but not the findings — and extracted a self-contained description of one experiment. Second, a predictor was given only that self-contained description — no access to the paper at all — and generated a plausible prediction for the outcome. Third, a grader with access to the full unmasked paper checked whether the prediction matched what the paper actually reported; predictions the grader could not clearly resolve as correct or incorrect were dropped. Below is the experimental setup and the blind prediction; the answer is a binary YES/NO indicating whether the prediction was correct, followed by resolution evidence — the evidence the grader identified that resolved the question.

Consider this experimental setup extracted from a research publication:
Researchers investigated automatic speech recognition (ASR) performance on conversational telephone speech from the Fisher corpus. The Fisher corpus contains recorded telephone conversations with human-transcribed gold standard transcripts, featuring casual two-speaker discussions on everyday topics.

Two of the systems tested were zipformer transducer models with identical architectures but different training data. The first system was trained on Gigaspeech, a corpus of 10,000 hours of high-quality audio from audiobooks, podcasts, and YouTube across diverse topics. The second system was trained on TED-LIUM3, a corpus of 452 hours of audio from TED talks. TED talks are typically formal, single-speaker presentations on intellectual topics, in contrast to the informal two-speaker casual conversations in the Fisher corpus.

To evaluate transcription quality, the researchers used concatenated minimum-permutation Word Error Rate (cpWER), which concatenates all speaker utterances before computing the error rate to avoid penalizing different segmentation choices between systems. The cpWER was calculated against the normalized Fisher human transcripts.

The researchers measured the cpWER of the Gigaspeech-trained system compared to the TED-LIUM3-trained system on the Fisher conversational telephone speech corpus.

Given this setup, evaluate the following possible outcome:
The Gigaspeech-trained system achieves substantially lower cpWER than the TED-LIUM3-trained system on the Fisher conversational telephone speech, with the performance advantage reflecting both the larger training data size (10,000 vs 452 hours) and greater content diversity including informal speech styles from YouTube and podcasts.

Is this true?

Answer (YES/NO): NO